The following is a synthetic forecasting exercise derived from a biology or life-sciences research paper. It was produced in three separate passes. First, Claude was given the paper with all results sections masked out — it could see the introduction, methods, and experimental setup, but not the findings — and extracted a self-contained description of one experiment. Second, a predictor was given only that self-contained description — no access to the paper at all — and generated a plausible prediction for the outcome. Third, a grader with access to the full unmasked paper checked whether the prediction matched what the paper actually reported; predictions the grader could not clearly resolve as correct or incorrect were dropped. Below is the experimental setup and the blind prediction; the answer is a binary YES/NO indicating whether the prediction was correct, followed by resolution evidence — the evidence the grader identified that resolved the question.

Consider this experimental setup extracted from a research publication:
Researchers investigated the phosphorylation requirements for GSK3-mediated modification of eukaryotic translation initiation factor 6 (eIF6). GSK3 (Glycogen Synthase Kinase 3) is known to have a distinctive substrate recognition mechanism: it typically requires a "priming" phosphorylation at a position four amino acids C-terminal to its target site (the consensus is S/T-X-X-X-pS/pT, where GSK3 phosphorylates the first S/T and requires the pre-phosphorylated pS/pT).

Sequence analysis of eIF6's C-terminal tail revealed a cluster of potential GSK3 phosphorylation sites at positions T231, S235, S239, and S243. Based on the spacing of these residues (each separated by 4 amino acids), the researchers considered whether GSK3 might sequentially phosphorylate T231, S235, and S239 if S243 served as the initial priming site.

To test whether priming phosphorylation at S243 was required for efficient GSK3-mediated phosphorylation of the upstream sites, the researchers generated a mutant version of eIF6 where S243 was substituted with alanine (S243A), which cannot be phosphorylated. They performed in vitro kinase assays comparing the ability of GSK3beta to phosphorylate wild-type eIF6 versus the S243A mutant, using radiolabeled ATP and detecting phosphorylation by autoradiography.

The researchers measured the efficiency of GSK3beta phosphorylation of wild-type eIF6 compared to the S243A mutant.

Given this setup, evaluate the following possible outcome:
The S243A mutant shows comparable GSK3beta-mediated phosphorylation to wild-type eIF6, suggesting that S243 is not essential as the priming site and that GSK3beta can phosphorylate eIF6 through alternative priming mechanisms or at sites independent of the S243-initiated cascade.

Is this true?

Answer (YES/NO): NO